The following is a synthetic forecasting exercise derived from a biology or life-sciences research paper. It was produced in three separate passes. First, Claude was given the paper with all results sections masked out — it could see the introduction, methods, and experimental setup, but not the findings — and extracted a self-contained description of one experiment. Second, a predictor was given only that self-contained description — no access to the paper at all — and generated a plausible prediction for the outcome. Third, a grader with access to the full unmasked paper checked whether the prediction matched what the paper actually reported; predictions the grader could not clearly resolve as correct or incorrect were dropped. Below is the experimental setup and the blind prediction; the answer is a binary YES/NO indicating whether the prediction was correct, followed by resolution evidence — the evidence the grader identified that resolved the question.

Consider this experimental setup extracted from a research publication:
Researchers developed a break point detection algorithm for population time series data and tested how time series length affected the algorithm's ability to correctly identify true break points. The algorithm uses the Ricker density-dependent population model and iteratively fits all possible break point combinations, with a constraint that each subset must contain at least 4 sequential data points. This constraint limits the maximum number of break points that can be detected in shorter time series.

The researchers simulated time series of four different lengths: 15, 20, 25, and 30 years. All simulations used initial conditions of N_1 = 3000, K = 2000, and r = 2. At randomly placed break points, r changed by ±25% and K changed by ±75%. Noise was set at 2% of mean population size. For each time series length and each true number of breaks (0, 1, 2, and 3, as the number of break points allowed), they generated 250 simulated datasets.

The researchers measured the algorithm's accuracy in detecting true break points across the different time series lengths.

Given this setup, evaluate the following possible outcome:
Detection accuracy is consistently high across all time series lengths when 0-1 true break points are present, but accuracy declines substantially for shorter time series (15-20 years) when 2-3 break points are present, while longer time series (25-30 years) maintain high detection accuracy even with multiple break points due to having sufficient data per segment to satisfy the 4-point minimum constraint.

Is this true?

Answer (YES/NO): NO